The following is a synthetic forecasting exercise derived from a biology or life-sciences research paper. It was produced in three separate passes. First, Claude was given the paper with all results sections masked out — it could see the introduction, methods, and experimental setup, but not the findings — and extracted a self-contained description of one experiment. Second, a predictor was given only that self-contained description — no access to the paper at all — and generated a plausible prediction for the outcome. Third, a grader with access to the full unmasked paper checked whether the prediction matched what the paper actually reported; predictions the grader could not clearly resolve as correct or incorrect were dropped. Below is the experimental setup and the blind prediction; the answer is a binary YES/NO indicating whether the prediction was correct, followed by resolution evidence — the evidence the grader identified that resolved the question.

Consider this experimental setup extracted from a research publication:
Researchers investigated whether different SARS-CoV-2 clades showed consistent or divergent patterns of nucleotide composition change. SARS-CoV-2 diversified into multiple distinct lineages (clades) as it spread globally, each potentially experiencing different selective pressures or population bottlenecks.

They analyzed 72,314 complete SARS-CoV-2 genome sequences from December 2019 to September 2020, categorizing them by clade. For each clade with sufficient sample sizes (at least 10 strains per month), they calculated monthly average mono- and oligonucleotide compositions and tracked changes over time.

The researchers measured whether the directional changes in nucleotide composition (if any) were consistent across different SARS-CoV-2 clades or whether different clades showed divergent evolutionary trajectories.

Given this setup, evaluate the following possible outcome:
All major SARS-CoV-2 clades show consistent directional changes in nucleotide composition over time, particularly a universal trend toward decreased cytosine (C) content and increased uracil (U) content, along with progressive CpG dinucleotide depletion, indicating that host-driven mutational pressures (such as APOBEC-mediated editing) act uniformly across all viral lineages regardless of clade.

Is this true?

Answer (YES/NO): NO